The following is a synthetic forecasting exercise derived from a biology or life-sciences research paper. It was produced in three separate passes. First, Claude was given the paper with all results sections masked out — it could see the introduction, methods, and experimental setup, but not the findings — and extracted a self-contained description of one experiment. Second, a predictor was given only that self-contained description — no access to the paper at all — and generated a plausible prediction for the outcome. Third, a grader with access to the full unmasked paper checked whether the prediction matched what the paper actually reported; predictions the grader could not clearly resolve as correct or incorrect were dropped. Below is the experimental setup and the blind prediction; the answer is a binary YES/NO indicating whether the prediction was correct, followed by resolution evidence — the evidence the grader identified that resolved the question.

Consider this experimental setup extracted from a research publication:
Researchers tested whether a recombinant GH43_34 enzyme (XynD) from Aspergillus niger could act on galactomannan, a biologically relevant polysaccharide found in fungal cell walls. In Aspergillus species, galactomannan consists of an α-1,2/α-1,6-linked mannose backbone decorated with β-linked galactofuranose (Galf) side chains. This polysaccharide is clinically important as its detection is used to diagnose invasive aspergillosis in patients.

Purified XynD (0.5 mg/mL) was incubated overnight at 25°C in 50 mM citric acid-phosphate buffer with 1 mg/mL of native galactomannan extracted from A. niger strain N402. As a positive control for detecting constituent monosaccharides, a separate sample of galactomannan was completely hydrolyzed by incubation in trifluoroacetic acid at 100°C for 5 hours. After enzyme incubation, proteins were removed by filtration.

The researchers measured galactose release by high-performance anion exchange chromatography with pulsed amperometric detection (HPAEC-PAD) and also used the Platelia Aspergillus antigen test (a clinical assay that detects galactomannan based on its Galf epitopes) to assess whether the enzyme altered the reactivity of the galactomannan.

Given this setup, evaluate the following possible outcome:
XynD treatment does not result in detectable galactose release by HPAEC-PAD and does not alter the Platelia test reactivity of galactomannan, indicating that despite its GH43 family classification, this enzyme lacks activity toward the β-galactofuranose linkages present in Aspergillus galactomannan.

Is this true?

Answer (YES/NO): YES